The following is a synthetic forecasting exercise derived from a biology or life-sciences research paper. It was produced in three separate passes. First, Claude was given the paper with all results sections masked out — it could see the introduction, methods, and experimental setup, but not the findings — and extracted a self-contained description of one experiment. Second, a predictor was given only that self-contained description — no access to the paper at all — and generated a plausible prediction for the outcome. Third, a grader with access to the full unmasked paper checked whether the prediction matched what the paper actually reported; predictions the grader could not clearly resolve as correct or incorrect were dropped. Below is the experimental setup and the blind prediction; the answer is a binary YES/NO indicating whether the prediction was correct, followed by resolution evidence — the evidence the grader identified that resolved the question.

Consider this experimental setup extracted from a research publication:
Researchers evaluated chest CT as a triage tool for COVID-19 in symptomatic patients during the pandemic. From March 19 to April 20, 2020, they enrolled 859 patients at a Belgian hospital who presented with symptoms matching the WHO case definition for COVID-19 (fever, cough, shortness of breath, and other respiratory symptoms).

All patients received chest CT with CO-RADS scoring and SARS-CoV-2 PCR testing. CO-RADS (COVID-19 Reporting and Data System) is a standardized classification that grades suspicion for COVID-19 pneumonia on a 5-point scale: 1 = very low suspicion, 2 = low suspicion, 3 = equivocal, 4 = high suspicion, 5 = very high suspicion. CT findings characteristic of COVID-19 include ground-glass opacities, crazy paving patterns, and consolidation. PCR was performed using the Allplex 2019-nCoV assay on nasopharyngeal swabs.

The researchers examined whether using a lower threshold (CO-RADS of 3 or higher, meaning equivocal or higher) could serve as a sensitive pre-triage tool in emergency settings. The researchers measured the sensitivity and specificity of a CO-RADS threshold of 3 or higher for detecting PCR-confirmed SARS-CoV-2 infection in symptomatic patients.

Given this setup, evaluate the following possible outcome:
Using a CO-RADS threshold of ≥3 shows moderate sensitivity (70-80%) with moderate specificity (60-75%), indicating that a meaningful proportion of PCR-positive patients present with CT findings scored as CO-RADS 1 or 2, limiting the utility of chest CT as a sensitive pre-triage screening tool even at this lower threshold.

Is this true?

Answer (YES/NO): NO